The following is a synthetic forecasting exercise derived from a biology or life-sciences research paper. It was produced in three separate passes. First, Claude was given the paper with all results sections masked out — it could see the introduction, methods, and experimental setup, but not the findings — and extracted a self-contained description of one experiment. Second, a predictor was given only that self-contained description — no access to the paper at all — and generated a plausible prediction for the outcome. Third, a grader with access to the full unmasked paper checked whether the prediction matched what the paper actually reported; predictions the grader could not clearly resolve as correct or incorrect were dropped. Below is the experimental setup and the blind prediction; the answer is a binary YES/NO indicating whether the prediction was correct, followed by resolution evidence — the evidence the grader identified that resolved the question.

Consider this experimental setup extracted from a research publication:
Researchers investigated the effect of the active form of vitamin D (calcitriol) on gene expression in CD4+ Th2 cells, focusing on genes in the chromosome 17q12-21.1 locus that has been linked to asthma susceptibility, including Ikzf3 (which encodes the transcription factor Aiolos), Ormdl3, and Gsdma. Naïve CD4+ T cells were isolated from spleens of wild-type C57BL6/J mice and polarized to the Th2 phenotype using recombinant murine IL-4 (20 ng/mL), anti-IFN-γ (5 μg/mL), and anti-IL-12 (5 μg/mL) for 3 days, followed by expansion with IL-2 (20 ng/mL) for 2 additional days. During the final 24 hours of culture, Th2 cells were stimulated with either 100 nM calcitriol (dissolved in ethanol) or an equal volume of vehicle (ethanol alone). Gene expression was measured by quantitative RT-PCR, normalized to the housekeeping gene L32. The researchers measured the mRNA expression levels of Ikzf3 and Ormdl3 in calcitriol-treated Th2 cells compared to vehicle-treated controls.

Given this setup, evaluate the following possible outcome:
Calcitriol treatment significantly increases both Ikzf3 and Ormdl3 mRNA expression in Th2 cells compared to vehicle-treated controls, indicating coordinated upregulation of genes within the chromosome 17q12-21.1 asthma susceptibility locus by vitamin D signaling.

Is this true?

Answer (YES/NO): YES